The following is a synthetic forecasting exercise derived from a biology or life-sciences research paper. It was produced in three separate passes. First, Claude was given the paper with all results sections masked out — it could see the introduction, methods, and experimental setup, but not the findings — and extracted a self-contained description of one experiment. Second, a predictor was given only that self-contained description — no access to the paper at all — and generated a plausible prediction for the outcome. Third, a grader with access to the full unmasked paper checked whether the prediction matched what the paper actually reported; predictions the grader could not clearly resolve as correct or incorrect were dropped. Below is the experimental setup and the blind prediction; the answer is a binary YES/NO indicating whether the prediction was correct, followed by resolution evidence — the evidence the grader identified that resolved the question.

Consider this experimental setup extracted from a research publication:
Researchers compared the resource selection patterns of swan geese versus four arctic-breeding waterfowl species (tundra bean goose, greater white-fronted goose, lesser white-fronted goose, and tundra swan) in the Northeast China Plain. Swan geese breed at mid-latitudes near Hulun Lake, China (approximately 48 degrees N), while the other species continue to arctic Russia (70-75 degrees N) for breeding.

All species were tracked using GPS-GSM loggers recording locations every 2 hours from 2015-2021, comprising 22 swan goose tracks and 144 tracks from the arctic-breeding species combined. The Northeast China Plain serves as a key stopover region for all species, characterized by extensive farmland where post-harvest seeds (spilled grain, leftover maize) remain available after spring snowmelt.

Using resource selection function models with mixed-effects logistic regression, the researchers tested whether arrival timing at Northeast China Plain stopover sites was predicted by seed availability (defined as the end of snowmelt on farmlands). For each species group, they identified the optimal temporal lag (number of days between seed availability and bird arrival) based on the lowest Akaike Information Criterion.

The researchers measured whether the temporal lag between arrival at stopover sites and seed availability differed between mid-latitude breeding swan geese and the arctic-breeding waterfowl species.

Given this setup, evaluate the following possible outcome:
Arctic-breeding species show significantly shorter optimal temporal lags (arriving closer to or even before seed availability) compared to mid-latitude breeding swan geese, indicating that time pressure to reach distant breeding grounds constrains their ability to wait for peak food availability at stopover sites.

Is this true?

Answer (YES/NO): YES